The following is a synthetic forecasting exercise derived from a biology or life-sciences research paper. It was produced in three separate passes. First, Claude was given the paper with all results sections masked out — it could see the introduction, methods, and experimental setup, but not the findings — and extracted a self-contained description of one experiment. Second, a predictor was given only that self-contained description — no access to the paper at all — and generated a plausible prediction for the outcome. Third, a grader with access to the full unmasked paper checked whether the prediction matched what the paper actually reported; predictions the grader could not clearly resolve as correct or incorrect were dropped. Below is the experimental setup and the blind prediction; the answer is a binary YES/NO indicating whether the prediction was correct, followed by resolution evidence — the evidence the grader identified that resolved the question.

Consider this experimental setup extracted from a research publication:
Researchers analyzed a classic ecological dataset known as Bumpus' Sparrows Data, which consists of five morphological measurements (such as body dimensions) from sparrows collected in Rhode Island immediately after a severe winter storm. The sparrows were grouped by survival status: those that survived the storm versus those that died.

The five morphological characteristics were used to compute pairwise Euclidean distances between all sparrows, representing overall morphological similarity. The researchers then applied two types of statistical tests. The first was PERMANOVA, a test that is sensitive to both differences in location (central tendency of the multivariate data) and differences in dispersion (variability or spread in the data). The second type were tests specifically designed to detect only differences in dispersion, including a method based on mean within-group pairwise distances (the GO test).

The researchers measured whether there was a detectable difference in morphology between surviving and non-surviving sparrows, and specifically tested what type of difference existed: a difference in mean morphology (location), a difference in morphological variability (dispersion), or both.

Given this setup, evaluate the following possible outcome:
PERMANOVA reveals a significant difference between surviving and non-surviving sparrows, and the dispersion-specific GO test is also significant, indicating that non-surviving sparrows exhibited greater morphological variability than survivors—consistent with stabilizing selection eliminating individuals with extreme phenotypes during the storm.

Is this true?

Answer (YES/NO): NO